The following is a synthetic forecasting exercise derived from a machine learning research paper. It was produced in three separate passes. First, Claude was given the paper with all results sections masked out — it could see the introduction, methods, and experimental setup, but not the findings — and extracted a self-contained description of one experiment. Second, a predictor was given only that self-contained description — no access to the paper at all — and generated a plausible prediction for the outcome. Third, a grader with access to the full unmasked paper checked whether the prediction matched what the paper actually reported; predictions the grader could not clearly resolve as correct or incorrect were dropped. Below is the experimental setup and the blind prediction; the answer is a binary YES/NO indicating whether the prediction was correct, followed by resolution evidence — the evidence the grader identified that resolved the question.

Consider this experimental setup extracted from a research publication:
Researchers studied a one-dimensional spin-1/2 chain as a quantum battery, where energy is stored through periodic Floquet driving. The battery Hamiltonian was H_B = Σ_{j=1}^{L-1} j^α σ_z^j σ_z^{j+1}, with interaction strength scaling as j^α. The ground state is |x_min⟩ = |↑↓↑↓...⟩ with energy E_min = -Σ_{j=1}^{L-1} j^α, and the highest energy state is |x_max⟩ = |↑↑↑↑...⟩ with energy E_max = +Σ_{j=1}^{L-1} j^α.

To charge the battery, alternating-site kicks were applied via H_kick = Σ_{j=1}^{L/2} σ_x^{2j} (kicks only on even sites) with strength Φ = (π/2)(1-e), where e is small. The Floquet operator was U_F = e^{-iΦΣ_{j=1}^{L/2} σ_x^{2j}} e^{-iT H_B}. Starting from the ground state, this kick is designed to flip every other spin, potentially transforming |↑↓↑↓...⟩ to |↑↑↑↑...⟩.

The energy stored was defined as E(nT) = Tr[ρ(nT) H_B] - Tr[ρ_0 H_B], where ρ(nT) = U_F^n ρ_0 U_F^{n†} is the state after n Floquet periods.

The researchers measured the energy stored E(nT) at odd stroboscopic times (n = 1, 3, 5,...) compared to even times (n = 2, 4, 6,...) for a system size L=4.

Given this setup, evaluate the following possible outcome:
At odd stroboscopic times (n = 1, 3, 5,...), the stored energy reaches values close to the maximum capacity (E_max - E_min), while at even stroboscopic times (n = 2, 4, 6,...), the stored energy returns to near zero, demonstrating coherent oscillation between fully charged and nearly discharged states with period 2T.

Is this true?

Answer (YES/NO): YES